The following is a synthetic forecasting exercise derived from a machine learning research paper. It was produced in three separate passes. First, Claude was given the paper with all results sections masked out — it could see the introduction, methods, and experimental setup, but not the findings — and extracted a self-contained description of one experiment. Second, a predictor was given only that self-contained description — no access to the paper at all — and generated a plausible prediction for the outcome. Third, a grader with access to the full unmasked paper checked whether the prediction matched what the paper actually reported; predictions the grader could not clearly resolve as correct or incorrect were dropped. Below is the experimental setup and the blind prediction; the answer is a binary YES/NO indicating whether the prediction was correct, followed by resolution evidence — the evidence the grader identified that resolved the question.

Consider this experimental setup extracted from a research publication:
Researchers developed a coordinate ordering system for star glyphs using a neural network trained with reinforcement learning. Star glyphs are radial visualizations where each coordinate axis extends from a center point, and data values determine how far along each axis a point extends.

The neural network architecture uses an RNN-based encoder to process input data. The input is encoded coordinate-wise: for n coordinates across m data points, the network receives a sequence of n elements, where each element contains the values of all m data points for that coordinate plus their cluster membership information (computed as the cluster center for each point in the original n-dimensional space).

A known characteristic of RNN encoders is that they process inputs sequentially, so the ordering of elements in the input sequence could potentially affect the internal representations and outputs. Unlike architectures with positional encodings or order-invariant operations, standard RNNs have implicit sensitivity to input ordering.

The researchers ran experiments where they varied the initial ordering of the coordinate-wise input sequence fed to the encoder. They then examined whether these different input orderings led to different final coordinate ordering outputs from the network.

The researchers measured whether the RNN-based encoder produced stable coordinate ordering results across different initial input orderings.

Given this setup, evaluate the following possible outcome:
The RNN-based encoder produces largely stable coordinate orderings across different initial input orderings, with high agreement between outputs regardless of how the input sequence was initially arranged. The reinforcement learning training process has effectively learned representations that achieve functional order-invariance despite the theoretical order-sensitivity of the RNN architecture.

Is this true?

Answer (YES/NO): YES